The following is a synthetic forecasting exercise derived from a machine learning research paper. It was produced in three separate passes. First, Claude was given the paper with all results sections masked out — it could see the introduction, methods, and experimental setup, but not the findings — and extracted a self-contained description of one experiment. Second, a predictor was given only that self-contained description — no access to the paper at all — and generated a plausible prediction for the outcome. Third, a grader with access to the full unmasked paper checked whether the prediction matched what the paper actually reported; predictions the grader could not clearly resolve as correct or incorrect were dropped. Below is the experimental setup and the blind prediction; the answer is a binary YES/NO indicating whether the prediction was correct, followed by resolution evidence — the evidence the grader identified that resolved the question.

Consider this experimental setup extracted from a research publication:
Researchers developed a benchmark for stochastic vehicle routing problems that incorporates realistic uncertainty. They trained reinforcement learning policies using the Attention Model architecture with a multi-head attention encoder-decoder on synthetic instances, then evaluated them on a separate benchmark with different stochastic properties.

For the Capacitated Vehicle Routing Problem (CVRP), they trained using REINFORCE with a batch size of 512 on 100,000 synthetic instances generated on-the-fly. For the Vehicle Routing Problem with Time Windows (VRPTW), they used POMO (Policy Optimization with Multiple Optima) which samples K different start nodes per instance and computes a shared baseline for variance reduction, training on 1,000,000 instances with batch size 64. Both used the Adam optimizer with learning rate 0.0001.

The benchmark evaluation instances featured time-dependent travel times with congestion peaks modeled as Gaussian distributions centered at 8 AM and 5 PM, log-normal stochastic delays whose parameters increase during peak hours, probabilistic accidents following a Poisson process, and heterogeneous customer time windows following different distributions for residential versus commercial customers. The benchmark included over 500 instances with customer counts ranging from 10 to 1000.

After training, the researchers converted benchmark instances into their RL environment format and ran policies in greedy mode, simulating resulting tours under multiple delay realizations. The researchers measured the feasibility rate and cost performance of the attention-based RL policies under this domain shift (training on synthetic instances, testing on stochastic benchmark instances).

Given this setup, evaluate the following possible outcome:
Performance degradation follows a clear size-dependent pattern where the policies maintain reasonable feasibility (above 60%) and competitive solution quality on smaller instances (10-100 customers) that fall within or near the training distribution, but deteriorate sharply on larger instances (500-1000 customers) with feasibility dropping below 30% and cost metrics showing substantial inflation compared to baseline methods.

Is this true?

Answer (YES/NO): NO